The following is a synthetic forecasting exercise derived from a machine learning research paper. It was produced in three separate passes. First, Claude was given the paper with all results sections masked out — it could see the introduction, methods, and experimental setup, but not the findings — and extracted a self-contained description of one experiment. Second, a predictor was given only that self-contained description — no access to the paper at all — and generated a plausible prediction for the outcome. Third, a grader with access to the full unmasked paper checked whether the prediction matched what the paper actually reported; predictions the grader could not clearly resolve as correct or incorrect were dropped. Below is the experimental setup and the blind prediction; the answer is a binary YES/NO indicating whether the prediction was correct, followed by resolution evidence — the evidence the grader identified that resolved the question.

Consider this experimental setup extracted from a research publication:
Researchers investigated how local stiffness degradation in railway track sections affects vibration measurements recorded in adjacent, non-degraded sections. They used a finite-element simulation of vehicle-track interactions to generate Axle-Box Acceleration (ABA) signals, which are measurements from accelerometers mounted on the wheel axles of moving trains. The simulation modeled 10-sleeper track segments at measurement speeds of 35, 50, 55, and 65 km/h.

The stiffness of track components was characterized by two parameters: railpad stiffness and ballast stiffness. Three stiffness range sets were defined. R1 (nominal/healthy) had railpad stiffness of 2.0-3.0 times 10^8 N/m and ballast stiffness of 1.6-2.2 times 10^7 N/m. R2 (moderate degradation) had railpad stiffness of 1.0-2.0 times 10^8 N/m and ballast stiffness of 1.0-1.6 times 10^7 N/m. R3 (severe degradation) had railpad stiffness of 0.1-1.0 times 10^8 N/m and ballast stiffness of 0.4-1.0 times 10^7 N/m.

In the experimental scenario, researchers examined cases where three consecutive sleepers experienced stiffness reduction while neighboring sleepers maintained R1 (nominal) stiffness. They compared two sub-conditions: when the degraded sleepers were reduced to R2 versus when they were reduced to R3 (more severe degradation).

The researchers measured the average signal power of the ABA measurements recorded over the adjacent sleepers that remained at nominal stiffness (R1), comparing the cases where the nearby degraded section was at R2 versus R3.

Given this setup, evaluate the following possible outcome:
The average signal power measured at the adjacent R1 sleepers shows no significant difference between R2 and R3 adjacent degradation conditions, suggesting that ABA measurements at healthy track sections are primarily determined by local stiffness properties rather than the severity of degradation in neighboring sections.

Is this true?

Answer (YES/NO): NO